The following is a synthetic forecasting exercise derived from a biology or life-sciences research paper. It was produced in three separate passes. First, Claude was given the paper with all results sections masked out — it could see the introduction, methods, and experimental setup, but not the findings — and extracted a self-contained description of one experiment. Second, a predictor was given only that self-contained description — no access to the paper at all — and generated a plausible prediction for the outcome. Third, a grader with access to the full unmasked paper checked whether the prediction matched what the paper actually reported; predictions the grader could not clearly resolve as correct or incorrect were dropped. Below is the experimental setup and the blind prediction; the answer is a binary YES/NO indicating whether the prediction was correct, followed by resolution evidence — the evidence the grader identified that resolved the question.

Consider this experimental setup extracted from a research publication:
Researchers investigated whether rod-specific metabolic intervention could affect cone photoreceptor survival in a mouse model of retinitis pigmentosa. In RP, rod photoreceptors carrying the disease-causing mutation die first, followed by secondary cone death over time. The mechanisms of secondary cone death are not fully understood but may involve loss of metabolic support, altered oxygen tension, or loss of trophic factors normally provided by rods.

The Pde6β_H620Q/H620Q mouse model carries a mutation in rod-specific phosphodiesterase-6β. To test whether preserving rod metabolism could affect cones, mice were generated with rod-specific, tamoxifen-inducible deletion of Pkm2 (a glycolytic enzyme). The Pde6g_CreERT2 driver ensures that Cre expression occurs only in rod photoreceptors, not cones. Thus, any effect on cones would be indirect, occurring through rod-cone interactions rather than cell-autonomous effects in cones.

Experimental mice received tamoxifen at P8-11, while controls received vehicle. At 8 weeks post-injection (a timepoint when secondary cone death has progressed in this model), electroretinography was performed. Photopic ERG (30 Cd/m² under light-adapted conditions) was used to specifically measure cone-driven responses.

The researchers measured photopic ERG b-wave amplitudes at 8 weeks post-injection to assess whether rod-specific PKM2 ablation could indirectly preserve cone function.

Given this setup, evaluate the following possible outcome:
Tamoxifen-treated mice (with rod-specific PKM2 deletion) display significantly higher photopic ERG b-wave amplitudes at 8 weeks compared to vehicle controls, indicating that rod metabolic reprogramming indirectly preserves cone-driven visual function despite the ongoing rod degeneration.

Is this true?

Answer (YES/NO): YES